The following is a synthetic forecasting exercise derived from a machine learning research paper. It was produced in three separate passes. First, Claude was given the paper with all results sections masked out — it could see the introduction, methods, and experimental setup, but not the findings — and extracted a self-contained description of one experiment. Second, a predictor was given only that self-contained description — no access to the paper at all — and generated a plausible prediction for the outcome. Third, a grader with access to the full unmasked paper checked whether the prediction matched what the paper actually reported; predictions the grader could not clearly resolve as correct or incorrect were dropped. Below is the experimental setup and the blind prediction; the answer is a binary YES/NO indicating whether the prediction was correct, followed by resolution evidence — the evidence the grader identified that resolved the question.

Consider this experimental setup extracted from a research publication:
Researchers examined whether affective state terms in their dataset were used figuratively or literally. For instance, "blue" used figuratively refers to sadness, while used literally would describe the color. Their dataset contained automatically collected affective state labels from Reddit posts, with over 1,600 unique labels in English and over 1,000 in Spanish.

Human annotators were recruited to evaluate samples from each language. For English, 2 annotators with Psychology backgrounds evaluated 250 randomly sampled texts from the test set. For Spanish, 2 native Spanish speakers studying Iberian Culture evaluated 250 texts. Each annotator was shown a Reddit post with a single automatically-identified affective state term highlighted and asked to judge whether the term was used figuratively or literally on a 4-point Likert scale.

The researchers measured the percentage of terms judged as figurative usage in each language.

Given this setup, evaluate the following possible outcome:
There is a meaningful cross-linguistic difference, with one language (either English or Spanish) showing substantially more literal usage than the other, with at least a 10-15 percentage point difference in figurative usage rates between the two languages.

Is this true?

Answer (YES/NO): YES